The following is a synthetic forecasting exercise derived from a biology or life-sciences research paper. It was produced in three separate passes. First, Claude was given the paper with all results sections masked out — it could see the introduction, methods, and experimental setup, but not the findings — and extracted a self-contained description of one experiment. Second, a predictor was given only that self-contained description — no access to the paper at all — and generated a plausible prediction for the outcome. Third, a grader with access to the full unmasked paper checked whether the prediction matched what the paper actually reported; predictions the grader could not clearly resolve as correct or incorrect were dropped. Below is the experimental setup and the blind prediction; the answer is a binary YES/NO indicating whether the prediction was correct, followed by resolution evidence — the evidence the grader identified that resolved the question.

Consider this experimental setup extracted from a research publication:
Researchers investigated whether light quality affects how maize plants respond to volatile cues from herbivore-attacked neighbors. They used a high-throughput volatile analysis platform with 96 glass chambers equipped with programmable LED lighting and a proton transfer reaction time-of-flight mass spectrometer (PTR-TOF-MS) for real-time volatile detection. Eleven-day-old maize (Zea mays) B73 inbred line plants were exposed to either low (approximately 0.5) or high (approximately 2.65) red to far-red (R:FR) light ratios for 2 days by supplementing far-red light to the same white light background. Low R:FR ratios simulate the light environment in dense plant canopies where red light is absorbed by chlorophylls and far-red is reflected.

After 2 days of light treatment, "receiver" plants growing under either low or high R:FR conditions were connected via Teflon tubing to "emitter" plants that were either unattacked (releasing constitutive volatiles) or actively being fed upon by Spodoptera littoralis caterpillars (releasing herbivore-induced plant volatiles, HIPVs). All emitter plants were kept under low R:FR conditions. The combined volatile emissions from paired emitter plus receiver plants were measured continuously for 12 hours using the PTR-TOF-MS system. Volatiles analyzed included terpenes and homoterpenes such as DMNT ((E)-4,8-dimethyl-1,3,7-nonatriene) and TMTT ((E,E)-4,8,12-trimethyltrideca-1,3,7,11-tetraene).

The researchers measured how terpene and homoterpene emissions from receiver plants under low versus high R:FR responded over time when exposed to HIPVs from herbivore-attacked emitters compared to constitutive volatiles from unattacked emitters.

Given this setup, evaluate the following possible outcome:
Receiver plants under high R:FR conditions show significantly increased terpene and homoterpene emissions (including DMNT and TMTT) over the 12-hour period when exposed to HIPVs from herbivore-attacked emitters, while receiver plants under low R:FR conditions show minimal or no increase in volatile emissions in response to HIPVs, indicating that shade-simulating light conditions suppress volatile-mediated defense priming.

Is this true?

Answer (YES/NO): NO